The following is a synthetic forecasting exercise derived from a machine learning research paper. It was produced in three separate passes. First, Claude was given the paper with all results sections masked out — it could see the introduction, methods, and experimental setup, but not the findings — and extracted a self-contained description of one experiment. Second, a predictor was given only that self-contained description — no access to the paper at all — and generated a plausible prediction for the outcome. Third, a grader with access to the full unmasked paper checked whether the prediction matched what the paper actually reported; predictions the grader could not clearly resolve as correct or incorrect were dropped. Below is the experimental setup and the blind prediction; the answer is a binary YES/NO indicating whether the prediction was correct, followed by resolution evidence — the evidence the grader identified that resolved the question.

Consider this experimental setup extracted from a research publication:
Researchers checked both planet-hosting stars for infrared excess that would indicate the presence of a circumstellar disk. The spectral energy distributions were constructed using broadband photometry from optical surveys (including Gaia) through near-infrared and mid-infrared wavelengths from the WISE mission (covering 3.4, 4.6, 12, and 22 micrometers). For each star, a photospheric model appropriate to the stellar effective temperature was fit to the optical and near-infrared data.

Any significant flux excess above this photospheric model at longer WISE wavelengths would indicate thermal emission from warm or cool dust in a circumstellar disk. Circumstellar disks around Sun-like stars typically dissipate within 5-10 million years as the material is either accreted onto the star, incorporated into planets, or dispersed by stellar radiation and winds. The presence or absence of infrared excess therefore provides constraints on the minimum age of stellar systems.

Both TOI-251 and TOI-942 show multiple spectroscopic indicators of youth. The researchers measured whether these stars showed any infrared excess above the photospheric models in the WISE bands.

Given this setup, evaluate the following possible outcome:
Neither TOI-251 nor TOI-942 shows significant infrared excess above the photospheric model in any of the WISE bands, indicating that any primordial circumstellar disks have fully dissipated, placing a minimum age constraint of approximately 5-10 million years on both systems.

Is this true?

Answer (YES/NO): YES